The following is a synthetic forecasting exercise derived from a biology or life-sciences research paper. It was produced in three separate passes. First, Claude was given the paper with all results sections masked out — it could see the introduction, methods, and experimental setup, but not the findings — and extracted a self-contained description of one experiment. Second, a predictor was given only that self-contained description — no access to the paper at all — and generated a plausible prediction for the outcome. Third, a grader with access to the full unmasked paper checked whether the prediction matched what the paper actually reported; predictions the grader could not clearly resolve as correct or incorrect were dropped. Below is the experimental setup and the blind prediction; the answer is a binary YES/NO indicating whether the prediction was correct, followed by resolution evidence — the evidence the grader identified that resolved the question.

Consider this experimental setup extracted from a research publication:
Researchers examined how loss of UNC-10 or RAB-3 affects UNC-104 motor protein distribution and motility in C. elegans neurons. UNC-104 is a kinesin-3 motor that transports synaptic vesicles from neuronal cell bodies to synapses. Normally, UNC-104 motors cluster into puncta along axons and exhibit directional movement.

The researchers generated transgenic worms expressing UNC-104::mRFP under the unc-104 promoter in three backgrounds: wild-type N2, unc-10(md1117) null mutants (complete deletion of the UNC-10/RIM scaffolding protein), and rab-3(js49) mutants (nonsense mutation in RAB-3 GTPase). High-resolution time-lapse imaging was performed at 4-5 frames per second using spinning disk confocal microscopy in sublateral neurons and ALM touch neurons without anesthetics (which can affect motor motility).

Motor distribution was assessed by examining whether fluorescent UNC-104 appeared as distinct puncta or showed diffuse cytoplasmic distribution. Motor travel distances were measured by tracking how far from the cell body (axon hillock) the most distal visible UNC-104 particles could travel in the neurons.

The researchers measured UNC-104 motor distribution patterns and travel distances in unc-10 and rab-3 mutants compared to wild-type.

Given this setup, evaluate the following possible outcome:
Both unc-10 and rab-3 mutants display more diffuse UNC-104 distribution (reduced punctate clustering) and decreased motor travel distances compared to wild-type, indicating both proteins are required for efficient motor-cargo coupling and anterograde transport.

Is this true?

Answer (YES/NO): NO